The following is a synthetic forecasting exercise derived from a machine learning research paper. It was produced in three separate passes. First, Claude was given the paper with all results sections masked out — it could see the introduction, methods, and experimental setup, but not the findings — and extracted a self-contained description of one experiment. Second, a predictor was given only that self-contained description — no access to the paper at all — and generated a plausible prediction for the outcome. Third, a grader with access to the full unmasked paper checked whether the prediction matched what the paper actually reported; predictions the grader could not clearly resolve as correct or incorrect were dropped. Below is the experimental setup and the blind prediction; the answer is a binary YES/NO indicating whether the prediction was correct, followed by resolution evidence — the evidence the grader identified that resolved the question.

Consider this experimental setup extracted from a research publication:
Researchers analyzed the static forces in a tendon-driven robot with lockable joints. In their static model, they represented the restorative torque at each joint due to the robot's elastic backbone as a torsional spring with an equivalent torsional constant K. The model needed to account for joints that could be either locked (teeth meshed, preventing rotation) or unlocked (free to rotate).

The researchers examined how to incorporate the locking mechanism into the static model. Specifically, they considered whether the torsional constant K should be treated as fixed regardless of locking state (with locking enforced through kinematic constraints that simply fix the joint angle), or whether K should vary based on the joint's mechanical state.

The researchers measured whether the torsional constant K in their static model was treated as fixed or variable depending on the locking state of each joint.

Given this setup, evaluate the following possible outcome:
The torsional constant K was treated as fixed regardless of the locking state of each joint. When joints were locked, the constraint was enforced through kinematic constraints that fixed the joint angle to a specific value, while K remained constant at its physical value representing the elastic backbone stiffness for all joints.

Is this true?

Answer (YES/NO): NO